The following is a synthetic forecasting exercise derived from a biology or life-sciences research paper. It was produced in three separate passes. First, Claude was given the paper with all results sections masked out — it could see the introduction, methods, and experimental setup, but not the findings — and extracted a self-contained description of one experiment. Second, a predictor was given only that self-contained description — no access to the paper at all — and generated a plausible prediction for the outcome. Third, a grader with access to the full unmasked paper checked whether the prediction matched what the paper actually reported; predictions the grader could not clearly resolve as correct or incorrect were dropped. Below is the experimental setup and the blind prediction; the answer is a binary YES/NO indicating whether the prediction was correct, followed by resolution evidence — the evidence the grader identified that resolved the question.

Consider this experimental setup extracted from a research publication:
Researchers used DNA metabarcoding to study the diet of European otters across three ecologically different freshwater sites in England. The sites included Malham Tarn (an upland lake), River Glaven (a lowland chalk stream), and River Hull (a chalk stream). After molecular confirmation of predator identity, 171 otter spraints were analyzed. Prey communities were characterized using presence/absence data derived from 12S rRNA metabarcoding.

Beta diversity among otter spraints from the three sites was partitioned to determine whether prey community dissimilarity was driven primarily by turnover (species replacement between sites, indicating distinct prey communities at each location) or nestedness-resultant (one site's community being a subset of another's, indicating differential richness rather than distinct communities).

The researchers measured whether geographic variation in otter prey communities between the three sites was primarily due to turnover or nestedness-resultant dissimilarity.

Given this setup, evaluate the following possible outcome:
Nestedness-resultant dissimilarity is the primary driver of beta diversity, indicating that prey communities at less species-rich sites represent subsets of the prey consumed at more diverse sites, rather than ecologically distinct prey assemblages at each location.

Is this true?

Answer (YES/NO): NO